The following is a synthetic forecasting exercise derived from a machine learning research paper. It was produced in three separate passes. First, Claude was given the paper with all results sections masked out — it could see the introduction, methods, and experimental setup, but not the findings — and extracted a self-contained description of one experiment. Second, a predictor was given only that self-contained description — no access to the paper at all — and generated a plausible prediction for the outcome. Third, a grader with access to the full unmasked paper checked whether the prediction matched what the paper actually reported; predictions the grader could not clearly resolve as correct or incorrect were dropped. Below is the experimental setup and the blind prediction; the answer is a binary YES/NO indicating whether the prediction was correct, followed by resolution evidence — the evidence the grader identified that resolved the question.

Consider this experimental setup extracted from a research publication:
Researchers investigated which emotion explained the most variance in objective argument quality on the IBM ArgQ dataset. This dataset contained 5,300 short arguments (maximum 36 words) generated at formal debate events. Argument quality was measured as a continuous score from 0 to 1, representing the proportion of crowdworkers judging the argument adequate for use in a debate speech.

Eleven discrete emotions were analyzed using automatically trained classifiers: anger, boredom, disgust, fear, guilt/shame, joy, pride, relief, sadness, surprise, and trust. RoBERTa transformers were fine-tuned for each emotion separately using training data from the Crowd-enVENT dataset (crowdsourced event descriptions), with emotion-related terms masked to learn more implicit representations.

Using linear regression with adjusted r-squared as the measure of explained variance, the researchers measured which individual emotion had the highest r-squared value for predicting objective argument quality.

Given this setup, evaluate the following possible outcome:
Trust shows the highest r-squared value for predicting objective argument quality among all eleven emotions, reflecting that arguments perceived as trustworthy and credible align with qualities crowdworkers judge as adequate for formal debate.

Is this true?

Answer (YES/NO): NO